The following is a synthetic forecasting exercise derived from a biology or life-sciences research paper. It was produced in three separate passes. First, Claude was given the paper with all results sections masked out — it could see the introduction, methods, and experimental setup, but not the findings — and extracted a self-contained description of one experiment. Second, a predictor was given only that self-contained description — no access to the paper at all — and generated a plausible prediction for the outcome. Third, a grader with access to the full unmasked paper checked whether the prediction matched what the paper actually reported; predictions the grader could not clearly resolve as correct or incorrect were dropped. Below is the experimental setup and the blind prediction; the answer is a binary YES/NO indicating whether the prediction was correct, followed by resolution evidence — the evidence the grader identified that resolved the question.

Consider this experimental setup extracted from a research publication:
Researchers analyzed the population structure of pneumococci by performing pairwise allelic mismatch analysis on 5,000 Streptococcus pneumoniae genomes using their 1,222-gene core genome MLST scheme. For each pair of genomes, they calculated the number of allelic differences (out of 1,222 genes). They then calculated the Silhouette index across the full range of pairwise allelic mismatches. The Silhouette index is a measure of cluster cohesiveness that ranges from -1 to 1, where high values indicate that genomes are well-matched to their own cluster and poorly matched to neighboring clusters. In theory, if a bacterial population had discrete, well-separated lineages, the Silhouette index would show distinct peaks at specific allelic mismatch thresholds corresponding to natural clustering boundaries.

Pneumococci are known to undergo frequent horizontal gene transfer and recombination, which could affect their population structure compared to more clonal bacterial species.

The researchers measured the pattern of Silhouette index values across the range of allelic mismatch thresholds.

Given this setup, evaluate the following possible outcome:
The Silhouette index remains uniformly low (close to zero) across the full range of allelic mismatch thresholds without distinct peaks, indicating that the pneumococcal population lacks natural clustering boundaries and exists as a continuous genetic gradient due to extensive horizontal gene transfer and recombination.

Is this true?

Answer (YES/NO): NO